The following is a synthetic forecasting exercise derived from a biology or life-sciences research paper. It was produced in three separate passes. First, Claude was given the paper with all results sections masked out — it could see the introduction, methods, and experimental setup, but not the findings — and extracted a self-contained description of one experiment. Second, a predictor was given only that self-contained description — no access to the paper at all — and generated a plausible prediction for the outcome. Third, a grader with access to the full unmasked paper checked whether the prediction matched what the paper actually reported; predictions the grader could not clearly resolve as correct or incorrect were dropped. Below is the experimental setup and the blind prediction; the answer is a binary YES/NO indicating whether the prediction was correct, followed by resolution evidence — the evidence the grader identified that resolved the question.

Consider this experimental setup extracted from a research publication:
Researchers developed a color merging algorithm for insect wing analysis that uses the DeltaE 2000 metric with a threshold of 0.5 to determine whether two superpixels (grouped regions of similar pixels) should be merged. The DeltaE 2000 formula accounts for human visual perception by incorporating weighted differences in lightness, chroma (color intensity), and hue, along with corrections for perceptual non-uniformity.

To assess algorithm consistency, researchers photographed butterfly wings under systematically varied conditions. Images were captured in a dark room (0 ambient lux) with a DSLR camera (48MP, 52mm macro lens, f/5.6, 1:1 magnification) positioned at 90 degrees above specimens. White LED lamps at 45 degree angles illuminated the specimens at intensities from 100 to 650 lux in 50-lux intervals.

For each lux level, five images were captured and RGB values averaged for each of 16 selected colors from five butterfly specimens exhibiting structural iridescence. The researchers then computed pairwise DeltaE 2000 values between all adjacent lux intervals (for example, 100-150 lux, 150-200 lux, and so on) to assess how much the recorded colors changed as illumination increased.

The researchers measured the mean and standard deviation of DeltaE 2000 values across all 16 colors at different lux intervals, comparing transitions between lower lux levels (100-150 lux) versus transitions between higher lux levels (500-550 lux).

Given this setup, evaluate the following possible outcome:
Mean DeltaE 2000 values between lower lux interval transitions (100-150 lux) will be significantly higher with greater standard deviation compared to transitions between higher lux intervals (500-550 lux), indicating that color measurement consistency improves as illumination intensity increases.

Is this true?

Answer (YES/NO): YES